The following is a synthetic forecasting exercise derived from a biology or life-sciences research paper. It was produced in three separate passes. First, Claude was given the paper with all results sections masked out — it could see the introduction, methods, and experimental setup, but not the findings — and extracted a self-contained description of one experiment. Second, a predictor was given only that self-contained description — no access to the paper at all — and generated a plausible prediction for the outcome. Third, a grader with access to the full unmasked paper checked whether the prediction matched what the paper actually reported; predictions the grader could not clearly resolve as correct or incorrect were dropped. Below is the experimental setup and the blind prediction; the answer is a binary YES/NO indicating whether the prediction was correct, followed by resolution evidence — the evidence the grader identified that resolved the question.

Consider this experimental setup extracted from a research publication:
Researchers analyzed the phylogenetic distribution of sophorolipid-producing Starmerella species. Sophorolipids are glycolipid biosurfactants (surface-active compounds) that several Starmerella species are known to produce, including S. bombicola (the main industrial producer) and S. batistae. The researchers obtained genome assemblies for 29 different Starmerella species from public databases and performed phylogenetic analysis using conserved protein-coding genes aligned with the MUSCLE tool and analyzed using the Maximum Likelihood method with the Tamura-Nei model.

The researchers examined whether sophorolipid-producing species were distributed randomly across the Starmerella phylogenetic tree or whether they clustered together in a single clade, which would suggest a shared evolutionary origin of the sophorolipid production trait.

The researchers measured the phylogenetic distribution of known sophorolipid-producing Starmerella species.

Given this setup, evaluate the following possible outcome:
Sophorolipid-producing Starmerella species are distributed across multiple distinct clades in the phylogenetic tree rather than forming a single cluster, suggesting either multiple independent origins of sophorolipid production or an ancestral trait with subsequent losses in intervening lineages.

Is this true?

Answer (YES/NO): NO